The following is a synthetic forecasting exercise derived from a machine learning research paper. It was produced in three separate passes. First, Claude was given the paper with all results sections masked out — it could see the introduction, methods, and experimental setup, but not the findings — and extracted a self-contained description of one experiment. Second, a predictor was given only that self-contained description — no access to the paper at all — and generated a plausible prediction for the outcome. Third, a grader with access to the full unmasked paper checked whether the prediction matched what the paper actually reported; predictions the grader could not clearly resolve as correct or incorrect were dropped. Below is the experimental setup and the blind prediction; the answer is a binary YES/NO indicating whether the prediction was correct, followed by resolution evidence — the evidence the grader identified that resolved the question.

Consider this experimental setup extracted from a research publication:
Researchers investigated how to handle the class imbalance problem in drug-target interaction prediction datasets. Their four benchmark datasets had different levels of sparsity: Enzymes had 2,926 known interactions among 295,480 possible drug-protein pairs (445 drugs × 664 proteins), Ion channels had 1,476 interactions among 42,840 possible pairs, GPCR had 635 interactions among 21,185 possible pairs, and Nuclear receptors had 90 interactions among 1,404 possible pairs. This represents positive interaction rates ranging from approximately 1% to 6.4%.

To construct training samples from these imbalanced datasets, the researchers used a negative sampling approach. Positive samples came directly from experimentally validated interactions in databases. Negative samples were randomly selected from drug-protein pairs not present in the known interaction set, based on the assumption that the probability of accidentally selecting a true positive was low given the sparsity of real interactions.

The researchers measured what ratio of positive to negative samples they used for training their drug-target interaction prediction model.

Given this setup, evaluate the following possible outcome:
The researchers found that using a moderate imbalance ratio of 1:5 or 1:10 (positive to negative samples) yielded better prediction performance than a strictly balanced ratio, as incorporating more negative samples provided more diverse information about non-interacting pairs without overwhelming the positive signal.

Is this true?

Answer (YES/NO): NO